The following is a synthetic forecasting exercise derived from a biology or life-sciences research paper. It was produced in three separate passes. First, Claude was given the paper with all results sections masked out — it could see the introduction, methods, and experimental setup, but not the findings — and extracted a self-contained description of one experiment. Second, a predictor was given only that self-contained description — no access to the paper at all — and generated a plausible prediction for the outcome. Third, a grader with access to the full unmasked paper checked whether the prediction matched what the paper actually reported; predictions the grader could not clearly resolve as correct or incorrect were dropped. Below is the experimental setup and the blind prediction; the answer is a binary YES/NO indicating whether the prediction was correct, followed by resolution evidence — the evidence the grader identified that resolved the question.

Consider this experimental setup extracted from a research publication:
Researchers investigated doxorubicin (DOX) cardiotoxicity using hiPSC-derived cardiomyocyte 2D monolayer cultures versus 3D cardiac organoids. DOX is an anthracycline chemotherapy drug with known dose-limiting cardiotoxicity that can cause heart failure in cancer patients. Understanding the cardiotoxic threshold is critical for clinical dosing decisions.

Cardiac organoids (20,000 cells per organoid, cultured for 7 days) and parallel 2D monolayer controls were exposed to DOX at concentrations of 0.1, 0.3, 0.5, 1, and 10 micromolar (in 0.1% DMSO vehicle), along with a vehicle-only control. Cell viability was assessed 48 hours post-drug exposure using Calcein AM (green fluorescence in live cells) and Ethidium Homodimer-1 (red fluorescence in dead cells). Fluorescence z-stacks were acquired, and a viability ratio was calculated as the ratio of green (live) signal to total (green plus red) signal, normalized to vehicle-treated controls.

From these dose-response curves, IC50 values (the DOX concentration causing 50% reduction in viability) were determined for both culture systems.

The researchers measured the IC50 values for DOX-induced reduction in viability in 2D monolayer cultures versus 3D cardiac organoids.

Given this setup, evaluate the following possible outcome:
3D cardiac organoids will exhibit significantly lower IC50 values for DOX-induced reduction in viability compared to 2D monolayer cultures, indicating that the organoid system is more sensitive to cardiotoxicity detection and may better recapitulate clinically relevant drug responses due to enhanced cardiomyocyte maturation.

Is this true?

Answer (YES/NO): NO